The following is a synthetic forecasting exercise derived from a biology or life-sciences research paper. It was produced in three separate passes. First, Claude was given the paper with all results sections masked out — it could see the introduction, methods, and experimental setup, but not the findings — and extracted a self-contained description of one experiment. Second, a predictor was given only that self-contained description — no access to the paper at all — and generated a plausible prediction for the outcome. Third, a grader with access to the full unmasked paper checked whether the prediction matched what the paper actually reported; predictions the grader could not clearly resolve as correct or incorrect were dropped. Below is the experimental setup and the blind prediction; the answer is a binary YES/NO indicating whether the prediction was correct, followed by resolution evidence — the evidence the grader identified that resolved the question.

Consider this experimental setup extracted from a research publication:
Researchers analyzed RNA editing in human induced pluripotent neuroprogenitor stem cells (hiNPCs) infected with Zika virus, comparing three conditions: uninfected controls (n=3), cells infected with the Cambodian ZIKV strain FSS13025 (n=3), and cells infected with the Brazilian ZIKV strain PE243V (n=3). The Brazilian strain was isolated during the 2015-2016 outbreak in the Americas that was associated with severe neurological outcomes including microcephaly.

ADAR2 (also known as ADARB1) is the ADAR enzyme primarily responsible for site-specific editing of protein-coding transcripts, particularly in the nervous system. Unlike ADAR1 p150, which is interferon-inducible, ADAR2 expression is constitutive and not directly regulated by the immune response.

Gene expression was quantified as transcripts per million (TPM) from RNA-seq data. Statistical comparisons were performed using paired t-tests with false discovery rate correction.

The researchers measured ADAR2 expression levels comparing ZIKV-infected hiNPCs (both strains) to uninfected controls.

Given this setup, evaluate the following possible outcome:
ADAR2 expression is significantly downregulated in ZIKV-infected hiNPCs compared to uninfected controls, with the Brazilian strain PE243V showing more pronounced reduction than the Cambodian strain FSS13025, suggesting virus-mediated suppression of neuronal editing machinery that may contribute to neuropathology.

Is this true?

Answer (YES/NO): NO